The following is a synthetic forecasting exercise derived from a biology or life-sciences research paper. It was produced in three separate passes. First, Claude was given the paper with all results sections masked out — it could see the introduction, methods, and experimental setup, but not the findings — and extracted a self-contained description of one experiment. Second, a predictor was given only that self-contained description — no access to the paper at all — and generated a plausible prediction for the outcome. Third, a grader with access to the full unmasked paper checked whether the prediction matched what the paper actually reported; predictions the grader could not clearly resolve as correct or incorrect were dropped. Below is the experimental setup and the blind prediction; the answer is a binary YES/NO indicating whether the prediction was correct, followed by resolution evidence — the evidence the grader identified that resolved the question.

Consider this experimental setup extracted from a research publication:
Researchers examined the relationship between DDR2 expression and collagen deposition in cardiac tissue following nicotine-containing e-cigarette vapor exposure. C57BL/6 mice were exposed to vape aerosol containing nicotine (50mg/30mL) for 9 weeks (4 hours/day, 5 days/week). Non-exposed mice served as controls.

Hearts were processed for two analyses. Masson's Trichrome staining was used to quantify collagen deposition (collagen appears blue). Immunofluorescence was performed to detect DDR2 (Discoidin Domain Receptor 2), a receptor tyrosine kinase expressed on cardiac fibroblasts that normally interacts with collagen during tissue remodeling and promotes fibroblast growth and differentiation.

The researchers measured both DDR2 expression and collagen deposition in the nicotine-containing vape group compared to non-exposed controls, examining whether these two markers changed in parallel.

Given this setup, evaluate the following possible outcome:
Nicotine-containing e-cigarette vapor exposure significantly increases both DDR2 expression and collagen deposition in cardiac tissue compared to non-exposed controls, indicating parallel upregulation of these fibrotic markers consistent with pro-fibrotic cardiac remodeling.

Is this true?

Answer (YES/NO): NO